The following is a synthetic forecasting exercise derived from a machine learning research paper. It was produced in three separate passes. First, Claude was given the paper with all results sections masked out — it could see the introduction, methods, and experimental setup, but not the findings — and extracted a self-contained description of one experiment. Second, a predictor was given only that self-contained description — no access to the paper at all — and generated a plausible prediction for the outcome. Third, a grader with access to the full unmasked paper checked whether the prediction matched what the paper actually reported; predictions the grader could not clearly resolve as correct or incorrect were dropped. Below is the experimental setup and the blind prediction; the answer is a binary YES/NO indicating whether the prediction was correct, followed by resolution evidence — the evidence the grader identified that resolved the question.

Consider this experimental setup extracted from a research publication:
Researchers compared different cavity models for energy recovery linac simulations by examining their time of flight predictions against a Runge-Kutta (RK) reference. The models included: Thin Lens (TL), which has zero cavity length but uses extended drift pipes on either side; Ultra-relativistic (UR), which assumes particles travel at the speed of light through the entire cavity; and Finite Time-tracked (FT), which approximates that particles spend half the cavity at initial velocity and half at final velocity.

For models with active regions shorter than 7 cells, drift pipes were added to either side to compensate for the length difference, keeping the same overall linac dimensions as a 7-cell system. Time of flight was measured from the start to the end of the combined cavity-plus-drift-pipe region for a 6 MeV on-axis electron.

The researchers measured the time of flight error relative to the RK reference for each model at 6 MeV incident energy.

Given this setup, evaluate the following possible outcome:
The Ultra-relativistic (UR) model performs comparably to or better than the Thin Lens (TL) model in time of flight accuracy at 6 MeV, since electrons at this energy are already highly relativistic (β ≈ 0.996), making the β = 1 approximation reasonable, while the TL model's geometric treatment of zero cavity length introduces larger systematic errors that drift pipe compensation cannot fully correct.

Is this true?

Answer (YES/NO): NO